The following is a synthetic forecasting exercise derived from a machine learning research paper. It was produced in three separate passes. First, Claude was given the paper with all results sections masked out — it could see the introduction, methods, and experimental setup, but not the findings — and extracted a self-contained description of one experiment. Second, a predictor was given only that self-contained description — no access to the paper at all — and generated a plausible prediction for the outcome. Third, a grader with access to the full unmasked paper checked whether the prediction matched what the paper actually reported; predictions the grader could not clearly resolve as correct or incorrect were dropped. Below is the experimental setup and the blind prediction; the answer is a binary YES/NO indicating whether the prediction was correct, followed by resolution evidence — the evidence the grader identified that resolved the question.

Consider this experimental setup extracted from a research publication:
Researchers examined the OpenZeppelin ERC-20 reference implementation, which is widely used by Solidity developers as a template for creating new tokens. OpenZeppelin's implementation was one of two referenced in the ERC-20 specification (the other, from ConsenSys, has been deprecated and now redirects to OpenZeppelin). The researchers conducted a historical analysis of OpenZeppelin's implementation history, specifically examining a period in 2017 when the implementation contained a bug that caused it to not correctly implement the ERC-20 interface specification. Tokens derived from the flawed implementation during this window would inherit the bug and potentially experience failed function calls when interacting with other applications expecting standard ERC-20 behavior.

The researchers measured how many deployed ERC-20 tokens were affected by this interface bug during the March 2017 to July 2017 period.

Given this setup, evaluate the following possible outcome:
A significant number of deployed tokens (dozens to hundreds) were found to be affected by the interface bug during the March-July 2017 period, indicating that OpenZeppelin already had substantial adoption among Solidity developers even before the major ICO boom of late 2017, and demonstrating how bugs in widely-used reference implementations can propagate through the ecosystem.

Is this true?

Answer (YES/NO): YES